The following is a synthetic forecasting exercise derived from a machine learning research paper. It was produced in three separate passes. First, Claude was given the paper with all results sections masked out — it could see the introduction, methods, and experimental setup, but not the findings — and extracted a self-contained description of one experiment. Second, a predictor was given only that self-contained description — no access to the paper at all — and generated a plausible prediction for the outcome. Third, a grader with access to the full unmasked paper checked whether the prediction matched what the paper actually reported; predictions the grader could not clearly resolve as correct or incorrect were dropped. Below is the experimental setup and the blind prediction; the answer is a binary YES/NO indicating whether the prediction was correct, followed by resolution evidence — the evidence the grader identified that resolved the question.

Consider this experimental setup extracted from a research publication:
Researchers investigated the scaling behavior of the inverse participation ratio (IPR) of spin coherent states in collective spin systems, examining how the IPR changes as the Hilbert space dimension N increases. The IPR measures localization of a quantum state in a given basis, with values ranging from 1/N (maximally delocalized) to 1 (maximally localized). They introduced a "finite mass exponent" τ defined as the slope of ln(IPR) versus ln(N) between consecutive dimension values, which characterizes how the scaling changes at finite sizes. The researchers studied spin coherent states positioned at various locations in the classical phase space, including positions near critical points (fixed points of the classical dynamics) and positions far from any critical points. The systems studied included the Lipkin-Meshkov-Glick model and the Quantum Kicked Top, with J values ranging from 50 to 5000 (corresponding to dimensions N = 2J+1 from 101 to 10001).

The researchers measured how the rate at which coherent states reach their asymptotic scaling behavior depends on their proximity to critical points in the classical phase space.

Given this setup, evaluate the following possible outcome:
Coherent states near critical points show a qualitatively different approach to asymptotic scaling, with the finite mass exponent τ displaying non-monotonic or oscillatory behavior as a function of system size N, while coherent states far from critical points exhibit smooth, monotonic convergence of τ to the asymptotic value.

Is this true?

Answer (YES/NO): NO